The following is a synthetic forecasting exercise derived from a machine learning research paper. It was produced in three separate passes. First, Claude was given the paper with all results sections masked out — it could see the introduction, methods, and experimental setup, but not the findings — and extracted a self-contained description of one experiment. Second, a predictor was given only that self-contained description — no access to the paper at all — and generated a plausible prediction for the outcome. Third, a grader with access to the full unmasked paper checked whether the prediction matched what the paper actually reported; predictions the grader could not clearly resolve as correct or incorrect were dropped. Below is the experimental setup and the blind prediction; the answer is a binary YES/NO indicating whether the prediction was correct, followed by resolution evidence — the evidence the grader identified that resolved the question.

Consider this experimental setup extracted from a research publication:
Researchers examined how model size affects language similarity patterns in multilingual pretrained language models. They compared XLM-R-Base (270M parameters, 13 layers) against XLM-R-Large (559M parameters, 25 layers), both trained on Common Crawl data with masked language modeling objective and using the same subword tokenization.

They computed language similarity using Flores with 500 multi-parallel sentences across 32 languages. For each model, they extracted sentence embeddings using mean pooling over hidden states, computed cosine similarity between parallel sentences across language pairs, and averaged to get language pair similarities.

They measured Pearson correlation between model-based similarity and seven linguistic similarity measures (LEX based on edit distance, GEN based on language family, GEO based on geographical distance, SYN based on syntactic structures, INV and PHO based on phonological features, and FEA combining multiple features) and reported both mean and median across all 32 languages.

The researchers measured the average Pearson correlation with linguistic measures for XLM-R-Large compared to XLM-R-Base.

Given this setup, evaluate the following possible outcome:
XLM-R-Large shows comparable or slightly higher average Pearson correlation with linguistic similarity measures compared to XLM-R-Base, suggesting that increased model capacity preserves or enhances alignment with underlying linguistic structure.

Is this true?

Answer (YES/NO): YES